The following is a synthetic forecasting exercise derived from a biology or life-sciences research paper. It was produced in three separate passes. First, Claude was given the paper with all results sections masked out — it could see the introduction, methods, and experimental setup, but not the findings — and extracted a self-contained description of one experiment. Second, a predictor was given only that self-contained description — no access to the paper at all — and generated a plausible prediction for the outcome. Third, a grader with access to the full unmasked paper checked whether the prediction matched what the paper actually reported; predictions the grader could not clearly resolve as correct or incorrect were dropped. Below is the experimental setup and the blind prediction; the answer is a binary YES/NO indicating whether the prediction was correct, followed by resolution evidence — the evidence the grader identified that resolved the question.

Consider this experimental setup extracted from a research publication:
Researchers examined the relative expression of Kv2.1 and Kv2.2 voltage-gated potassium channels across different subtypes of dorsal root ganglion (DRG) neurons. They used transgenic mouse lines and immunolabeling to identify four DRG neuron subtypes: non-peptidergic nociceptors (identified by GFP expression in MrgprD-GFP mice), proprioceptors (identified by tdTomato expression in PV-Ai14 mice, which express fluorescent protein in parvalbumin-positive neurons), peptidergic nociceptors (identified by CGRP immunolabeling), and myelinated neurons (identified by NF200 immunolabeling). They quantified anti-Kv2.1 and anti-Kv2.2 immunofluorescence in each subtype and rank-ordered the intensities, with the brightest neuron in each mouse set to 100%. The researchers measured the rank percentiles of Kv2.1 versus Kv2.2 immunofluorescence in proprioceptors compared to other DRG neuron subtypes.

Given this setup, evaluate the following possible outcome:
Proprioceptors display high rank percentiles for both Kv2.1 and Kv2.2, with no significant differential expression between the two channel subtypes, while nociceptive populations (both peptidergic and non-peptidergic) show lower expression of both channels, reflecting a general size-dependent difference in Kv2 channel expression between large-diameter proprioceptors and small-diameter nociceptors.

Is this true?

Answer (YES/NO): NO